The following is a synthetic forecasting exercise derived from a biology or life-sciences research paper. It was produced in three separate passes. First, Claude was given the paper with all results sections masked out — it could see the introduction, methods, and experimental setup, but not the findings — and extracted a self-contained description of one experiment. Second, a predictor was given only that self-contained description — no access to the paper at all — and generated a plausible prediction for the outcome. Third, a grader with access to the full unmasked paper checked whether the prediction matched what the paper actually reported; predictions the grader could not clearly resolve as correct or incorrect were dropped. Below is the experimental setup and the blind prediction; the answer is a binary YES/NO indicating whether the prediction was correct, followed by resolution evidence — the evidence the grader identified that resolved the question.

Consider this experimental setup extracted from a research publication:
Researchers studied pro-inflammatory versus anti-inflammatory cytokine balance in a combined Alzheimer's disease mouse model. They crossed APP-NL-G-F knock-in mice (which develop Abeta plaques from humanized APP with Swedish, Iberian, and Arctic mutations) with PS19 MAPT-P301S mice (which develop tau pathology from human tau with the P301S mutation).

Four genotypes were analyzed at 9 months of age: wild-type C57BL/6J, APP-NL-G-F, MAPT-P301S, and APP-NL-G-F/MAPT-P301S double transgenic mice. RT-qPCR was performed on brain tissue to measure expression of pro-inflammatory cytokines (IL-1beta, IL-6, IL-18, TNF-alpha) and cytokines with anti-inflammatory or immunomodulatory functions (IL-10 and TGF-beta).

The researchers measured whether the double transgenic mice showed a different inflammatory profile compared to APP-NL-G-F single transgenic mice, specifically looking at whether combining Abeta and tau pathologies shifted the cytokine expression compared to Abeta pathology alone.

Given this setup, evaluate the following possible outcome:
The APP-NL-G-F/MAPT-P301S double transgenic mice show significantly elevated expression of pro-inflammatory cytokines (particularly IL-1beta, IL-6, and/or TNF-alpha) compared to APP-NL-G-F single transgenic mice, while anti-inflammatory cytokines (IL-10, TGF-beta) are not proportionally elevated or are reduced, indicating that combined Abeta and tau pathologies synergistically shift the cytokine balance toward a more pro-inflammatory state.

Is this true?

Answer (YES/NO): NO